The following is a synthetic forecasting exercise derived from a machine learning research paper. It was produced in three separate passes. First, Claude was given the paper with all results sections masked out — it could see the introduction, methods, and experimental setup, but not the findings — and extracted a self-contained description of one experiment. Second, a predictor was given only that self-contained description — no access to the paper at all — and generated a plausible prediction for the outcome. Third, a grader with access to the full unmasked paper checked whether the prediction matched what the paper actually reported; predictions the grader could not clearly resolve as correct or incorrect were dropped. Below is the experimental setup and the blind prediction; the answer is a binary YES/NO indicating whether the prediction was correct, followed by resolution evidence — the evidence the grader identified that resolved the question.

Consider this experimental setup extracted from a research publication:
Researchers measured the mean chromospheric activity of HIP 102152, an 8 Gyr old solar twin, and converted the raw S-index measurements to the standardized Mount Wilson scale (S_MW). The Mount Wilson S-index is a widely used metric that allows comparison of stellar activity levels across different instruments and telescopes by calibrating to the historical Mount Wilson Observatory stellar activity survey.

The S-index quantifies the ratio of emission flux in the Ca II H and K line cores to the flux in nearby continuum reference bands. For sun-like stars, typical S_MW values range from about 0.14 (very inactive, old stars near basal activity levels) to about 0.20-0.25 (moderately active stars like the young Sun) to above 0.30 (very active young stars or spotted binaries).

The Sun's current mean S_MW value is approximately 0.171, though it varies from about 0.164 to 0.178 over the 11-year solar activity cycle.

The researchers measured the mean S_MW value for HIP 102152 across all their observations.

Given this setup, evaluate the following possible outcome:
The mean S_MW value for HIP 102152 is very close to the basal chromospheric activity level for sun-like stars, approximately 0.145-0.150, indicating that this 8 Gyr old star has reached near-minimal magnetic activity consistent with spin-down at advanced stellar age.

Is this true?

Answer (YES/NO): NO